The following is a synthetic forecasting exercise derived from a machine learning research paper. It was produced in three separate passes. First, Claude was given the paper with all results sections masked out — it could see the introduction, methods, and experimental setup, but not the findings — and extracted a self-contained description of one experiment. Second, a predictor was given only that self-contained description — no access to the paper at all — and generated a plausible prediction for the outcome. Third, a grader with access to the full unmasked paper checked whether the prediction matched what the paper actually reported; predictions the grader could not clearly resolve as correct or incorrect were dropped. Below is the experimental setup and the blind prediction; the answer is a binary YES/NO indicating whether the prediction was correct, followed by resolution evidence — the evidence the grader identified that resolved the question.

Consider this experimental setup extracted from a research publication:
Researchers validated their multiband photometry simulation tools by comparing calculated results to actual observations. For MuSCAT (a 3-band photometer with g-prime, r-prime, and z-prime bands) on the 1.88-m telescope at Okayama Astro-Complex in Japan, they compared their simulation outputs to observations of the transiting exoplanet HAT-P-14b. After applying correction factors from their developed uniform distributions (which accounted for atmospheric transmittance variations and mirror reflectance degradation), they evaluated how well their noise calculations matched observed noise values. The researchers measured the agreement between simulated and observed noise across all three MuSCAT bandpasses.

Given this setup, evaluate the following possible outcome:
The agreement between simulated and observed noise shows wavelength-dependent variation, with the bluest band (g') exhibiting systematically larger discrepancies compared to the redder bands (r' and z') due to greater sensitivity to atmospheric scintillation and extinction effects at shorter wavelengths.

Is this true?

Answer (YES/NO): NO